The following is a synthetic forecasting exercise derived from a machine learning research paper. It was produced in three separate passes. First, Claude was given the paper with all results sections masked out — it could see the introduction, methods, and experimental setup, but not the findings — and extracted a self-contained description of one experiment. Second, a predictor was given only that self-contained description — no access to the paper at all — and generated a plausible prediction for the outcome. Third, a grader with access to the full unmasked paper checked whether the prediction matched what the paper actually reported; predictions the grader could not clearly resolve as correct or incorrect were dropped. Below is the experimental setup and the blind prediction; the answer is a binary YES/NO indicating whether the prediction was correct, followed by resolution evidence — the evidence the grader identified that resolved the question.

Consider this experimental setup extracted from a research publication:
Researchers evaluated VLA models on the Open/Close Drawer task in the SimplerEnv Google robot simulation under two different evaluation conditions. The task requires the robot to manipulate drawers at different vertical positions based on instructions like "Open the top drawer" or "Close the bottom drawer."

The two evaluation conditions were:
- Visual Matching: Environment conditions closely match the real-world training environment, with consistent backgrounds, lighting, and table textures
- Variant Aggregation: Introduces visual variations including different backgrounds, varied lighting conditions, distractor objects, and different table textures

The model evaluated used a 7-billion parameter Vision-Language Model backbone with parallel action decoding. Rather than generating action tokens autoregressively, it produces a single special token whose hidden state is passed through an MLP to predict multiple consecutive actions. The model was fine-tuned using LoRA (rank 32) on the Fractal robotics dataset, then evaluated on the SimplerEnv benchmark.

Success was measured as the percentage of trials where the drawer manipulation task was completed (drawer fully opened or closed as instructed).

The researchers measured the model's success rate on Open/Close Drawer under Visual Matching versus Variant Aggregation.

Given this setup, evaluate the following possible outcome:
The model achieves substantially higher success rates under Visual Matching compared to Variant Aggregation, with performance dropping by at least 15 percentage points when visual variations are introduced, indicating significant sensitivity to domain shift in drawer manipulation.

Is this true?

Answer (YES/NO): YES